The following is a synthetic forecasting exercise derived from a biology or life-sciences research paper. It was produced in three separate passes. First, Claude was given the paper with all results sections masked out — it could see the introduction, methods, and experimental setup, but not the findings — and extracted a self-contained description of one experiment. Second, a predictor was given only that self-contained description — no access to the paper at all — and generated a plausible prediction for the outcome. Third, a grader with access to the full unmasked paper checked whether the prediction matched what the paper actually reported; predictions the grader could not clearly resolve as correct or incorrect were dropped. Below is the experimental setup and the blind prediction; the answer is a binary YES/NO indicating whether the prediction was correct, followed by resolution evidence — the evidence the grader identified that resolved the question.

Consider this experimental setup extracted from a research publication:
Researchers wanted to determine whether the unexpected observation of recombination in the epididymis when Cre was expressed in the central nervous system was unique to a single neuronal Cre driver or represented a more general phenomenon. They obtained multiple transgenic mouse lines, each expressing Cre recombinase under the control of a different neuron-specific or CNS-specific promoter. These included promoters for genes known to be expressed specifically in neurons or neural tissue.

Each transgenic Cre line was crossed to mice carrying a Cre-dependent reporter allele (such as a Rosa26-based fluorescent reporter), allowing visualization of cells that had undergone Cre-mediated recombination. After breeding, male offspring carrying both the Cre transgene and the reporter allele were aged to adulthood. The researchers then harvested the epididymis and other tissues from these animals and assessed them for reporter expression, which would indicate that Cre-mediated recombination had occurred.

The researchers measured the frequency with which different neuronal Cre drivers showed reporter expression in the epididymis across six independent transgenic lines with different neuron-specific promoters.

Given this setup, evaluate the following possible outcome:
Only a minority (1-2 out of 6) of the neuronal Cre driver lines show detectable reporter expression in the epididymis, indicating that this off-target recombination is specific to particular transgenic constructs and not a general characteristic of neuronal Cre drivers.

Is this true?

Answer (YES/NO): NO